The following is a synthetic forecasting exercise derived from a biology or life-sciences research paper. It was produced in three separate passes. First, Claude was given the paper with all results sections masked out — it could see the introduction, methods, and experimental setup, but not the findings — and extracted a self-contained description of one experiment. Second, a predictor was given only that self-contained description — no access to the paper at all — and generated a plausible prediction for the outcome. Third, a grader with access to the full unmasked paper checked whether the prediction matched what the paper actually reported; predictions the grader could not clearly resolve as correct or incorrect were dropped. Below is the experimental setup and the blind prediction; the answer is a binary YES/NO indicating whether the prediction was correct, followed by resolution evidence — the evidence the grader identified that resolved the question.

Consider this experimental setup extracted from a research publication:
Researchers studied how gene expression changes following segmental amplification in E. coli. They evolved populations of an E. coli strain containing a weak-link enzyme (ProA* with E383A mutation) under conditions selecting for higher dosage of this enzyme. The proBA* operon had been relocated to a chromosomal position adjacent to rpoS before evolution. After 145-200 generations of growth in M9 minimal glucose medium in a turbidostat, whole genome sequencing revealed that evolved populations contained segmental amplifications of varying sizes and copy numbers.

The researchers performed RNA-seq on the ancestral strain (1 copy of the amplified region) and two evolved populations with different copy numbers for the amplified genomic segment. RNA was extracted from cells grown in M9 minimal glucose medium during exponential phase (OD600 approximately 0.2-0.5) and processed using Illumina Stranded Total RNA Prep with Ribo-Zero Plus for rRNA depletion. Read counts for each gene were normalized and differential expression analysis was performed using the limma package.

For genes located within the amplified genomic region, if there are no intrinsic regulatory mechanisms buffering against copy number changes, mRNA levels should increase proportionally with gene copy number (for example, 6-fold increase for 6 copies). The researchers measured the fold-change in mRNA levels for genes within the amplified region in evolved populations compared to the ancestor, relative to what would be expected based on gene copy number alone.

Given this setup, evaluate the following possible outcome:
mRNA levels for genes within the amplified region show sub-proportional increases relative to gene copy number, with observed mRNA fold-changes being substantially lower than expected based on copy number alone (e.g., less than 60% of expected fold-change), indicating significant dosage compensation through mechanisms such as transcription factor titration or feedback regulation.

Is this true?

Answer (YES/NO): NO